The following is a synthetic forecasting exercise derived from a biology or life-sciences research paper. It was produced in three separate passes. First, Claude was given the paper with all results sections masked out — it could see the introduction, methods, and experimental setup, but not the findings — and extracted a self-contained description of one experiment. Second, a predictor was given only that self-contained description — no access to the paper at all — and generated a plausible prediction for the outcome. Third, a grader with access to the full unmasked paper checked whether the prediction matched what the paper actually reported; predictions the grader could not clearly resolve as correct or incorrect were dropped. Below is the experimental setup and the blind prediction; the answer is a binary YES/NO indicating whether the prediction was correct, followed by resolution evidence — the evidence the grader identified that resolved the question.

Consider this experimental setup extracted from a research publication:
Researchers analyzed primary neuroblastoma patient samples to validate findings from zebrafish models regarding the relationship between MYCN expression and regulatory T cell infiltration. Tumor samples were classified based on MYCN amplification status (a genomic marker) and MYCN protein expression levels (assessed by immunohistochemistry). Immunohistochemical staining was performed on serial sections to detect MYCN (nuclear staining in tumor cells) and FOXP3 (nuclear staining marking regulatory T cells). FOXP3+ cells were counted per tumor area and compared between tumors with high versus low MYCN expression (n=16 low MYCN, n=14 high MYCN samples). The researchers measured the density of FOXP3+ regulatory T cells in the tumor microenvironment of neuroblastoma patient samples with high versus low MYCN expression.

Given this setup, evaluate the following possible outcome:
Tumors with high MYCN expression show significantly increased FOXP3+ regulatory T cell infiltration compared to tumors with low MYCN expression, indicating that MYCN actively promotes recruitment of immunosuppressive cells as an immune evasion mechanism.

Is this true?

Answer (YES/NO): YES